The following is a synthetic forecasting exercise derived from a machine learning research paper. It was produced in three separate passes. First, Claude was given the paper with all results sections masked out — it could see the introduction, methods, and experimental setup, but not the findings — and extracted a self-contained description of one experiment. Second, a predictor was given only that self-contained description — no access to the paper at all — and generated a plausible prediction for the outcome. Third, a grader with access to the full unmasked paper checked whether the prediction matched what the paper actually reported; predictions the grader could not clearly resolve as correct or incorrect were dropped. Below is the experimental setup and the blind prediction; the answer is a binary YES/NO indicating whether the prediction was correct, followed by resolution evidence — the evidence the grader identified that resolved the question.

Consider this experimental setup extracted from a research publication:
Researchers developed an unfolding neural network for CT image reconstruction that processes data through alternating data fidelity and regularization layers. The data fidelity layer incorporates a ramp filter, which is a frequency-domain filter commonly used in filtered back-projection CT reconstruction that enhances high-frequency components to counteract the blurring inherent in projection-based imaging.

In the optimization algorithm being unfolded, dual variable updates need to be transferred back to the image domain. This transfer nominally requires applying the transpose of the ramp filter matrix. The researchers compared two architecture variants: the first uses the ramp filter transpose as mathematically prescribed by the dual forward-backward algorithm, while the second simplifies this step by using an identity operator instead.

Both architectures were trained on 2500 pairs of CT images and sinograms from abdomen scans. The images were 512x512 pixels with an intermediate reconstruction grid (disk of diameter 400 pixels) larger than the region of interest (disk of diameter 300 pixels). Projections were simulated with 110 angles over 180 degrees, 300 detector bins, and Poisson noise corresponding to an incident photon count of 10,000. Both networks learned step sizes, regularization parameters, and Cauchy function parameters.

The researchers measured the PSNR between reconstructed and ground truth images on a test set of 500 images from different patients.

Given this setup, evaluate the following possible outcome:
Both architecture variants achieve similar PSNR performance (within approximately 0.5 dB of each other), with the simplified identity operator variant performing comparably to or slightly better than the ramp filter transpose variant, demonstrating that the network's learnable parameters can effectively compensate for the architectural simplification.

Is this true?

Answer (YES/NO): NO